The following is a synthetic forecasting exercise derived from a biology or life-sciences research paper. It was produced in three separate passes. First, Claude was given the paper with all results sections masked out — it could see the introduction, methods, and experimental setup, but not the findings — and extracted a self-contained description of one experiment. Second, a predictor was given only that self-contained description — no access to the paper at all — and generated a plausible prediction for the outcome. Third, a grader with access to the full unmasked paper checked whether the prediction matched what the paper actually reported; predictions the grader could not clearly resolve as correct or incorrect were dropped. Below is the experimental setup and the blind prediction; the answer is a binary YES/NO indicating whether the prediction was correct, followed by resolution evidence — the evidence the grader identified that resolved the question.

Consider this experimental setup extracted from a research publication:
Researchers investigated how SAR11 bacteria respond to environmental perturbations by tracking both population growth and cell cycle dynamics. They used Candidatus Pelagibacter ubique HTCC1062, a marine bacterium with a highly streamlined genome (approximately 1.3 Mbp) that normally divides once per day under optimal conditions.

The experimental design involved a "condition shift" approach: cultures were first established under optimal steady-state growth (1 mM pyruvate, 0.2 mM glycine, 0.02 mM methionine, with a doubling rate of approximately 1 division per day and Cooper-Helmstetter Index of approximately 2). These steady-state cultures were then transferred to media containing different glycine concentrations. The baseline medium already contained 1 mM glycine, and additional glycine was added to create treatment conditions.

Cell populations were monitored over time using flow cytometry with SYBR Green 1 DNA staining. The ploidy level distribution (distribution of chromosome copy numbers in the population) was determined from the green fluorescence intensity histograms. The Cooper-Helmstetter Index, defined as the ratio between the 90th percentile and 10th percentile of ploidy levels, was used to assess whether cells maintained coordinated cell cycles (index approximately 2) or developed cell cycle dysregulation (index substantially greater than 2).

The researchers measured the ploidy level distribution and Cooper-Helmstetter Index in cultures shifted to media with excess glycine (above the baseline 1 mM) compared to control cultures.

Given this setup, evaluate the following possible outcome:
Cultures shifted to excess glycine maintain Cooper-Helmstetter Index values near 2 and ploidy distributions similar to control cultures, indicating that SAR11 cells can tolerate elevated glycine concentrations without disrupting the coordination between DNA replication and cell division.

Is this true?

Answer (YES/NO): NO